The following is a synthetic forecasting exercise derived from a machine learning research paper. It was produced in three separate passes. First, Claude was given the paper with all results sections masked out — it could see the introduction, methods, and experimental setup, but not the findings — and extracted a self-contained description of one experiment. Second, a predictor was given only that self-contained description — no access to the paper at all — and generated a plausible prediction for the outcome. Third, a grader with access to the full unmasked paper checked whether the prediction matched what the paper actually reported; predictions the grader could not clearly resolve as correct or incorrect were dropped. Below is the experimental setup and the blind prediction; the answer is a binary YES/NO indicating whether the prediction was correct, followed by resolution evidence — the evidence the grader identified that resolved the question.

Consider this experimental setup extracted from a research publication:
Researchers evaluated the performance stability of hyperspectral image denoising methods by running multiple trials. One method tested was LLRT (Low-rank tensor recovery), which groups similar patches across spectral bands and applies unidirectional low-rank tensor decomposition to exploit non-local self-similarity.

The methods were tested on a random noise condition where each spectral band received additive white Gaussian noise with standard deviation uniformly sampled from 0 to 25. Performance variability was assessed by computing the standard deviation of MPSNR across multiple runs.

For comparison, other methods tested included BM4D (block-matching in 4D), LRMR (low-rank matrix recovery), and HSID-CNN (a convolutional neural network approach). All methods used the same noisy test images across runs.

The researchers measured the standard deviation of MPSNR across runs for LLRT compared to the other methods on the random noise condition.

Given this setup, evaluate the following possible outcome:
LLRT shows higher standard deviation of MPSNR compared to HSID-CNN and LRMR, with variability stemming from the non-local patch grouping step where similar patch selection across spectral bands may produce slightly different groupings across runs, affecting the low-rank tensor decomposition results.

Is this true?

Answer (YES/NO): YES